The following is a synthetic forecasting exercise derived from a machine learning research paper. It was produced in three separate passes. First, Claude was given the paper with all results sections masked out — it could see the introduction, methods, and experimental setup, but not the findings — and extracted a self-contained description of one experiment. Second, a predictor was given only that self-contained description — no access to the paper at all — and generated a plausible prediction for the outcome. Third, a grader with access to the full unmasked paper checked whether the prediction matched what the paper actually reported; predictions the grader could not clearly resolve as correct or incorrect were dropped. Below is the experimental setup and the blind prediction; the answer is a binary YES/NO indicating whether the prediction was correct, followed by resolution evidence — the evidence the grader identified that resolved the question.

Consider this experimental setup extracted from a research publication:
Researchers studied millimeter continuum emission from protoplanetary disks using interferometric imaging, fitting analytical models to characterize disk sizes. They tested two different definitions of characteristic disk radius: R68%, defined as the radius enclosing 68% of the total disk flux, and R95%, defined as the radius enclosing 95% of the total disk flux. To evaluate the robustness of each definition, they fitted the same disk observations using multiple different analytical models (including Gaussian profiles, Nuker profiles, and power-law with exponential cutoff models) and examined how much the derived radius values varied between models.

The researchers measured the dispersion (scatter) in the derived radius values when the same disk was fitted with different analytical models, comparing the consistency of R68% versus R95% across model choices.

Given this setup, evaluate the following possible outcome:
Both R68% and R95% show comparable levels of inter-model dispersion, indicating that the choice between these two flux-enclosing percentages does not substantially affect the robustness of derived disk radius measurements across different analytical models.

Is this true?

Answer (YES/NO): NO